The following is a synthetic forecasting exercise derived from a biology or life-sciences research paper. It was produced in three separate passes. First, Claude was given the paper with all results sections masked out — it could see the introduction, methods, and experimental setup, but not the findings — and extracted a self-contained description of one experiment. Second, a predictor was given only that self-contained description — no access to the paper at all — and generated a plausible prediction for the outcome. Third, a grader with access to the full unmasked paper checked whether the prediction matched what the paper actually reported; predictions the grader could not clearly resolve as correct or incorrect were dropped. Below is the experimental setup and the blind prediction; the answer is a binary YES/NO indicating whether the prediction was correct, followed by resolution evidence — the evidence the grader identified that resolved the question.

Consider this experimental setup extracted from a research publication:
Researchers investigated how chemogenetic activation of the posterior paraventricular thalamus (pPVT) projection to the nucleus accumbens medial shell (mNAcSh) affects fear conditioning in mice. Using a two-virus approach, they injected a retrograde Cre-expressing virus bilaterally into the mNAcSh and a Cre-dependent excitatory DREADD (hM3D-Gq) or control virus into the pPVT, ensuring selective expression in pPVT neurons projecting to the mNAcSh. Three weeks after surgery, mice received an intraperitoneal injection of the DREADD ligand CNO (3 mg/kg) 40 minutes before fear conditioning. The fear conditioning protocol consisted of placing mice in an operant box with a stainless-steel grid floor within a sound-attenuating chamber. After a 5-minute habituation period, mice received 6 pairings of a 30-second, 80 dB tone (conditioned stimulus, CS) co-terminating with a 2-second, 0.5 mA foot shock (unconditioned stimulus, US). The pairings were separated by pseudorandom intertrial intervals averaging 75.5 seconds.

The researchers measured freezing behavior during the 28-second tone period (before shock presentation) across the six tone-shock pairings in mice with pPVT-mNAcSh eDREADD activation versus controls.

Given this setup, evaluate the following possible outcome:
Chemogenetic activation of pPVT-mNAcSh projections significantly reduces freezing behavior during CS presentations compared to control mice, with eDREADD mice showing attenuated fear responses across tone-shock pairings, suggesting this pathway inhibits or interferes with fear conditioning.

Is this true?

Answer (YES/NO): NO